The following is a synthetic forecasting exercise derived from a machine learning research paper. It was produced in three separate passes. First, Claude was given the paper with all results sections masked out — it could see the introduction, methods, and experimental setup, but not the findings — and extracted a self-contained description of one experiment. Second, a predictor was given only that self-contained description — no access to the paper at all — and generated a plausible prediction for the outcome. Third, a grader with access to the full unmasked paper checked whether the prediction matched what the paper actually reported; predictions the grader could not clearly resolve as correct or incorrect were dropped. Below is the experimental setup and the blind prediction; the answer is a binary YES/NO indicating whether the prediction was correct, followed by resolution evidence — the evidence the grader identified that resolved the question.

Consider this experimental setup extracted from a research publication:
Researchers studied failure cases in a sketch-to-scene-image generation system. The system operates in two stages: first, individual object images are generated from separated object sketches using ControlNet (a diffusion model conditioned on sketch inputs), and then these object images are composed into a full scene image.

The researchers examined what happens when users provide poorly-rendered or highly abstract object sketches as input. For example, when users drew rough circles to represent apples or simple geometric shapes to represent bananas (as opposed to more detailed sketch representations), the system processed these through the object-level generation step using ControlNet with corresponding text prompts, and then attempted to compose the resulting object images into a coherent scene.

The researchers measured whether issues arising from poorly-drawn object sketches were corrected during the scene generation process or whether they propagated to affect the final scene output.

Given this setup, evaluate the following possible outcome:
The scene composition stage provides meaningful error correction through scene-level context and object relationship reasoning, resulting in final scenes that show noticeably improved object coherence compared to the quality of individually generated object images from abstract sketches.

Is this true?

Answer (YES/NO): NO